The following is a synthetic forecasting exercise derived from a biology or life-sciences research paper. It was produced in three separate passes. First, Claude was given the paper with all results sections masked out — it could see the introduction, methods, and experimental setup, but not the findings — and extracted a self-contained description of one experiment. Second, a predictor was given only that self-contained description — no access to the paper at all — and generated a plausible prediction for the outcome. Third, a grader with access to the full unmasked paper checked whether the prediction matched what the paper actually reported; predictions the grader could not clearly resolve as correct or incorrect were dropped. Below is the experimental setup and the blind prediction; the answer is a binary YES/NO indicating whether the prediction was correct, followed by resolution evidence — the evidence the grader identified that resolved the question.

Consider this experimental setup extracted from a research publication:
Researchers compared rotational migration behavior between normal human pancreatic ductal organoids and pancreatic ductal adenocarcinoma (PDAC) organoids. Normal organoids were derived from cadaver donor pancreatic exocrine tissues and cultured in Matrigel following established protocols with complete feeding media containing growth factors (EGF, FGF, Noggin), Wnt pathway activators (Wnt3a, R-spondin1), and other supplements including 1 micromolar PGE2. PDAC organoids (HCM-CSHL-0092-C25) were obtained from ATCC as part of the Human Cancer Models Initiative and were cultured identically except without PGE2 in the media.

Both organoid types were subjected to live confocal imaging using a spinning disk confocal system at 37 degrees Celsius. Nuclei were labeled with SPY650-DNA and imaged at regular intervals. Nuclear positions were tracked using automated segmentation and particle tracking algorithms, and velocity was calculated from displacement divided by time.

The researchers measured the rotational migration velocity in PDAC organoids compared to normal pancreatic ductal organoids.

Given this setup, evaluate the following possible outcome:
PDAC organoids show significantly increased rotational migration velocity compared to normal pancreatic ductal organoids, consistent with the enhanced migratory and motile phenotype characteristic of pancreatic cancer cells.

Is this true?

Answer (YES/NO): NO